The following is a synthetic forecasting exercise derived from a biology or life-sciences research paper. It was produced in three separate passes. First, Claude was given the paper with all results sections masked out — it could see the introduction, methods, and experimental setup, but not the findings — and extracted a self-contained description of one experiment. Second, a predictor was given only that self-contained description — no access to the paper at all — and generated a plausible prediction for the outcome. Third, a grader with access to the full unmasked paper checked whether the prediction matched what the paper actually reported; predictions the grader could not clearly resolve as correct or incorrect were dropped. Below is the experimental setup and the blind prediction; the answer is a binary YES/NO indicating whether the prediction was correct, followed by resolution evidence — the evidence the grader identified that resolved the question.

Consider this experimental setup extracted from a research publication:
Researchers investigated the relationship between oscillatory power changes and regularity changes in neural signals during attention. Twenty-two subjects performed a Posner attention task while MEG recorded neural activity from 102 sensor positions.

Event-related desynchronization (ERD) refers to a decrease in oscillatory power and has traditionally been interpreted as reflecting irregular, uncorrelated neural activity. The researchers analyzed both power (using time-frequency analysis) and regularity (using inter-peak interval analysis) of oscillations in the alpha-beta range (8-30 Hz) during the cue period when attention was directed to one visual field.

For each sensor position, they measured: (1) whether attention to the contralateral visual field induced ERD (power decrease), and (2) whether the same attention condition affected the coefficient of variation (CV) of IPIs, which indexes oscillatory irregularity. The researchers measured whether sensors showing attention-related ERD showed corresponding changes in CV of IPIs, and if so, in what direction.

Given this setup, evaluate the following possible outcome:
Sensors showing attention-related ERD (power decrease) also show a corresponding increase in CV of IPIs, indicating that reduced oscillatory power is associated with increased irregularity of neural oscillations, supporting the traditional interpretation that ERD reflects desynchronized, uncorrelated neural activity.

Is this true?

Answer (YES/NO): NO